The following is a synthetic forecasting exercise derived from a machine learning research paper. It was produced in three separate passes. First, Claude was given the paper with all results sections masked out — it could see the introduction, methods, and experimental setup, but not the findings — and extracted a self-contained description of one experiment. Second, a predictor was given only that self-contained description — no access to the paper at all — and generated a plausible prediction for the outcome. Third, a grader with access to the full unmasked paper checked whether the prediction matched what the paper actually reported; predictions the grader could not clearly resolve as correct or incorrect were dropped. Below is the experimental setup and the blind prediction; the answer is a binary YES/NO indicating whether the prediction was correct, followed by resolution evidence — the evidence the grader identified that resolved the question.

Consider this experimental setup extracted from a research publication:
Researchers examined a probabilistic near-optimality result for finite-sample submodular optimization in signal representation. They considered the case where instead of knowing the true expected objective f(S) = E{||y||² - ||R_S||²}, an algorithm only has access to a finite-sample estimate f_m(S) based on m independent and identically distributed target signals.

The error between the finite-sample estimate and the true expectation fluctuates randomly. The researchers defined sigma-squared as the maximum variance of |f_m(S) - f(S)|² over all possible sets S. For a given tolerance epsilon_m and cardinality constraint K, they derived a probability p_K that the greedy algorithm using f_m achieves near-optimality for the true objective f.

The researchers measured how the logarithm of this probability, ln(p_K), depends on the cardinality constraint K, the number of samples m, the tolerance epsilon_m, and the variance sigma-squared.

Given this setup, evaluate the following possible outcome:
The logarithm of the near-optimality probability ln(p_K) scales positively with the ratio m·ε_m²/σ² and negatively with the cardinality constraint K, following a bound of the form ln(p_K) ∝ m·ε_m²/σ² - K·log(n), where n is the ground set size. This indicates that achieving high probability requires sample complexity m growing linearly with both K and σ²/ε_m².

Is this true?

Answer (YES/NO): NO